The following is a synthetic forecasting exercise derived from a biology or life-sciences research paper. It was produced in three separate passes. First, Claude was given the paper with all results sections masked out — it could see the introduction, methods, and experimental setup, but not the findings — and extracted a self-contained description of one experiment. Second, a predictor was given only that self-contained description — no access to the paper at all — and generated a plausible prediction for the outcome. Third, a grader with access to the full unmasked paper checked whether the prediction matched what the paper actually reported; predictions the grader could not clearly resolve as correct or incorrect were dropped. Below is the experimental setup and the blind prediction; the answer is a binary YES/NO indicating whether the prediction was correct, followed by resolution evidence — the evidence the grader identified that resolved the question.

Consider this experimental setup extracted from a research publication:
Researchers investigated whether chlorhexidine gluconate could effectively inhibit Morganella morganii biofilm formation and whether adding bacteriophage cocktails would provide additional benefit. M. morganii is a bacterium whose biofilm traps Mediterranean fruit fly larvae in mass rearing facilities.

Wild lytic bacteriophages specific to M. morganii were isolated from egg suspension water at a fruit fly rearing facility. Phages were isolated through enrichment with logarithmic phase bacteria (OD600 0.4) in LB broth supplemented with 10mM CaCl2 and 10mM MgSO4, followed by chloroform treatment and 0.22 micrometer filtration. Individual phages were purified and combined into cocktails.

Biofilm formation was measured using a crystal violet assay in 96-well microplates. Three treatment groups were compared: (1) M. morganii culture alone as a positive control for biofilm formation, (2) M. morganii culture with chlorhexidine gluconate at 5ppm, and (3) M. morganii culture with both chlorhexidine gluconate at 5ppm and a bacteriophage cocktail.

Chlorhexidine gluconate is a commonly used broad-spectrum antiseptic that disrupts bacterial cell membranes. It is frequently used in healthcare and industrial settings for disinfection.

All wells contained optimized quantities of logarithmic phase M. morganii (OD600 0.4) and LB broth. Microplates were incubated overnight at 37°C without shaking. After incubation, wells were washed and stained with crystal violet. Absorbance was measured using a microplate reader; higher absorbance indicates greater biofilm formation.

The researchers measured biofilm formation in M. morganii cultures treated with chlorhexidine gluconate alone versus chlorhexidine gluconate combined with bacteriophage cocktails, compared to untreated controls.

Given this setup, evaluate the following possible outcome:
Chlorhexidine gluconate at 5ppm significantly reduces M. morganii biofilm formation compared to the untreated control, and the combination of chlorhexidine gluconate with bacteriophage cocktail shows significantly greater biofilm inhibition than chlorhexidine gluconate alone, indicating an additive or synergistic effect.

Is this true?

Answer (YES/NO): NO